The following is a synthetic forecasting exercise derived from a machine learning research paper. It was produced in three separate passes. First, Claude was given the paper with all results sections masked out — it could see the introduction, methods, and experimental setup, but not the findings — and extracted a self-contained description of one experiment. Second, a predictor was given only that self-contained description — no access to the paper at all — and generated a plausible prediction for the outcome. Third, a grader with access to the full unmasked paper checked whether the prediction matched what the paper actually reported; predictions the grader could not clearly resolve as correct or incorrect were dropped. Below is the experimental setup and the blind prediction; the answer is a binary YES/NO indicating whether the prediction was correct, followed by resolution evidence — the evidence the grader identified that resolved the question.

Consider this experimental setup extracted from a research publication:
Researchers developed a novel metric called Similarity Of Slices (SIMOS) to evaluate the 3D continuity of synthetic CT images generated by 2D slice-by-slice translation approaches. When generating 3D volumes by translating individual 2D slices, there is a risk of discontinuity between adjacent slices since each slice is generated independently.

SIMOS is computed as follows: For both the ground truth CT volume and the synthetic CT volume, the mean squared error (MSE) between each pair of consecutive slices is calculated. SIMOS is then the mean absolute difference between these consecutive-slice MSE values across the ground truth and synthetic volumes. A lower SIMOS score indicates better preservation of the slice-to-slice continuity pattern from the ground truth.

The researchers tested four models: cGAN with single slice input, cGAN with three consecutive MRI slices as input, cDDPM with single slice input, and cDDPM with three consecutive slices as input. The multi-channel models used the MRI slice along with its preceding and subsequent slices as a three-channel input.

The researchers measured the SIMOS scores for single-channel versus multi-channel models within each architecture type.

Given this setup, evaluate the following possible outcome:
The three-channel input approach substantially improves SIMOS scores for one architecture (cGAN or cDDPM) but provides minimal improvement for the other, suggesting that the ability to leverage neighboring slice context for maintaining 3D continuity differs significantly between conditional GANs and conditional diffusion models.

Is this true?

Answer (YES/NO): YES